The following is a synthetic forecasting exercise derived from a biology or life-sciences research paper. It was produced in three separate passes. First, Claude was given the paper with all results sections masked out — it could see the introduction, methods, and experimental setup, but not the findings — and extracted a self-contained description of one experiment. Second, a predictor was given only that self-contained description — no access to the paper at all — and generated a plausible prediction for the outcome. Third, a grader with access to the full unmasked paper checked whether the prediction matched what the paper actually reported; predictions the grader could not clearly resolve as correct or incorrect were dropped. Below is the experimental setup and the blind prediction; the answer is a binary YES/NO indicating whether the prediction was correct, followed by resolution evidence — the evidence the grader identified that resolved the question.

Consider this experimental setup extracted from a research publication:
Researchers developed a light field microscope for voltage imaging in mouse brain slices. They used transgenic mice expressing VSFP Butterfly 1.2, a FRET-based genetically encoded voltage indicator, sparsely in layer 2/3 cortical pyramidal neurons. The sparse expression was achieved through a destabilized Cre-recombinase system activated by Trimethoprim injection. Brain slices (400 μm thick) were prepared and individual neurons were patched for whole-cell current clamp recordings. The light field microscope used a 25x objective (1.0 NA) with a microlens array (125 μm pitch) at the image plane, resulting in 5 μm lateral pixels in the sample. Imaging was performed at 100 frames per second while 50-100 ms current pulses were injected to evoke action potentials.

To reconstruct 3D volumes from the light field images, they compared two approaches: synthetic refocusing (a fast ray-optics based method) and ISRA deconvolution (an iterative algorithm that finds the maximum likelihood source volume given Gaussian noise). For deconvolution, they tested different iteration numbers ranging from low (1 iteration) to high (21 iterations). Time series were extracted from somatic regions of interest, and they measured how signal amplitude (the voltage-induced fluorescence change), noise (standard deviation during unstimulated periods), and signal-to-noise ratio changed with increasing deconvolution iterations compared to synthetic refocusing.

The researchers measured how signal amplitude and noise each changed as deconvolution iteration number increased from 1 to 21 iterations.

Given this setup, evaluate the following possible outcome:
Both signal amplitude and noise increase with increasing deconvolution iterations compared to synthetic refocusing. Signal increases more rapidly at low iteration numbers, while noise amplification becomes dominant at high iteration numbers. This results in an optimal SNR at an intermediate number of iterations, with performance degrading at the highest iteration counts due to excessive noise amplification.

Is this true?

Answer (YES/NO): NO